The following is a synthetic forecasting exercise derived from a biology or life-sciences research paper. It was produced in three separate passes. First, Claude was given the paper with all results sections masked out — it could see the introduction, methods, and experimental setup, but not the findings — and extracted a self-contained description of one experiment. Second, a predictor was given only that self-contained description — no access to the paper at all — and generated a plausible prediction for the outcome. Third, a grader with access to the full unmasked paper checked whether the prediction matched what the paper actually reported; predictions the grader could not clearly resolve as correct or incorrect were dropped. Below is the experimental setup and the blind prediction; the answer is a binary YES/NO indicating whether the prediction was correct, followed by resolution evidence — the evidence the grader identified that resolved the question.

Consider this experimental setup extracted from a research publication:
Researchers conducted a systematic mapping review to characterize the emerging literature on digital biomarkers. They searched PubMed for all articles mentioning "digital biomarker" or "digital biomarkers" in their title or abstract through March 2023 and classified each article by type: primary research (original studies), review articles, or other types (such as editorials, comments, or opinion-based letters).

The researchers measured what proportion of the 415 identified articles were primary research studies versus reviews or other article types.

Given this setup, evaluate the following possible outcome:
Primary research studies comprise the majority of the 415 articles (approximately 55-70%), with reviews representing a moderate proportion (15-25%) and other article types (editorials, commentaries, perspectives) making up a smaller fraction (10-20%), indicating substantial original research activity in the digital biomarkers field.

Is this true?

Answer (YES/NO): YES